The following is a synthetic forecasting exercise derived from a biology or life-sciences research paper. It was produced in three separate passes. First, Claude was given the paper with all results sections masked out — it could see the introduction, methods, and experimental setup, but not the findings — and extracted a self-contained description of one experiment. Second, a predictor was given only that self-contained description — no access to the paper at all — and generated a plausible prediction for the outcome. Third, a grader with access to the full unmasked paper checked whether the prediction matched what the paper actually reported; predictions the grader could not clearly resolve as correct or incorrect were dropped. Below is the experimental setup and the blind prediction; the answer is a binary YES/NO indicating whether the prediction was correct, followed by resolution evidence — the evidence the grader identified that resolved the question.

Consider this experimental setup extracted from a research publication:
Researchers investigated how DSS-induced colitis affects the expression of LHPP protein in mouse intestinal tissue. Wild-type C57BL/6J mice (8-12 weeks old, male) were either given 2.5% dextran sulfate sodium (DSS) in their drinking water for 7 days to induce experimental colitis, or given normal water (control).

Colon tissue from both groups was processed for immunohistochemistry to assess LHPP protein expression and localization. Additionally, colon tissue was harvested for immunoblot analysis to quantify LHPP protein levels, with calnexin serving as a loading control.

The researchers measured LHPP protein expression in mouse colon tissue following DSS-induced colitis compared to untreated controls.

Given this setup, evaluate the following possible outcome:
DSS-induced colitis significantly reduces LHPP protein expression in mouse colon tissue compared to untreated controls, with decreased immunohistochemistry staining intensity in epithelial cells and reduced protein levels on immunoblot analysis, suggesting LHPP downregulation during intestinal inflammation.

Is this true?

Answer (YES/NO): YES